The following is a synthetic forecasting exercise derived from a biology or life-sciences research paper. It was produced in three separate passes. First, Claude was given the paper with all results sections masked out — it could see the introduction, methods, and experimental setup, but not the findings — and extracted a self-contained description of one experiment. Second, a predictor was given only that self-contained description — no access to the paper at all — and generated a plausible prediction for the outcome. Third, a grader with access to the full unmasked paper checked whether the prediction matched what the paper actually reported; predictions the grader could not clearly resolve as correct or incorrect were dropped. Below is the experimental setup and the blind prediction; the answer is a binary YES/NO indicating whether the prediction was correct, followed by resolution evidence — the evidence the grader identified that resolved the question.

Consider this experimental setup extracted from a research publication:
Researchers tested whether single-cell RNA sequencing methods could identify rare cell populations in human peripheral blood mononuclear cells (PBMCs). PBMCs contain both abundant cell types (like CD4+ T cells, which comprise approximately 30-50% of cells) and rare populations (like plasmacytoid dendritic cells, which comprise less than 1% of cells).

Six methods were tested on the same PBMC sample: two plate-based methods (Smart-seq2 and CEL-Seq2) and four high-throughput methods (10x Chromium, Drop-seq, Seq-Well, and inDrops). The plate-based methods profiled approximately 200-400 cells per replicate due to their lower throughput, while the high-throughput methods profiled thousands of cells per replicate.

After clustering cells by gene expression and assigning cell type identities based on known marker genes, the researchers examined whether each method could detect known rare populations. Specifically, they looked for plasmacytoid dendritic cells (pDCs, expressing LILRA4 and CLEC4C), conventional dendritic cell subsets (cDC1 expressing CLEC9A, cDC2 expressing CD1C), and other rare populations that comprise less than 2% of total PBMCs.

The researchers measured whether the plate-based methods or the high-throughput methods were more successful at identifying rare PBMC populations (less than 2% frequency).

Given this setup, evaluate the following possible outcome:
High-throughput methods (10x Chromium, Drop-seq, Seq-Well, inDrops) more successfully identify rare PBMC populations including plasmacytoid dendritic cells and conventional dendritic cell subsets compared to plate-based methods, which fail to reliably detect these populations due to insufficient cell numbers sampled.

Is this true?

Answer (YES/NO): YES